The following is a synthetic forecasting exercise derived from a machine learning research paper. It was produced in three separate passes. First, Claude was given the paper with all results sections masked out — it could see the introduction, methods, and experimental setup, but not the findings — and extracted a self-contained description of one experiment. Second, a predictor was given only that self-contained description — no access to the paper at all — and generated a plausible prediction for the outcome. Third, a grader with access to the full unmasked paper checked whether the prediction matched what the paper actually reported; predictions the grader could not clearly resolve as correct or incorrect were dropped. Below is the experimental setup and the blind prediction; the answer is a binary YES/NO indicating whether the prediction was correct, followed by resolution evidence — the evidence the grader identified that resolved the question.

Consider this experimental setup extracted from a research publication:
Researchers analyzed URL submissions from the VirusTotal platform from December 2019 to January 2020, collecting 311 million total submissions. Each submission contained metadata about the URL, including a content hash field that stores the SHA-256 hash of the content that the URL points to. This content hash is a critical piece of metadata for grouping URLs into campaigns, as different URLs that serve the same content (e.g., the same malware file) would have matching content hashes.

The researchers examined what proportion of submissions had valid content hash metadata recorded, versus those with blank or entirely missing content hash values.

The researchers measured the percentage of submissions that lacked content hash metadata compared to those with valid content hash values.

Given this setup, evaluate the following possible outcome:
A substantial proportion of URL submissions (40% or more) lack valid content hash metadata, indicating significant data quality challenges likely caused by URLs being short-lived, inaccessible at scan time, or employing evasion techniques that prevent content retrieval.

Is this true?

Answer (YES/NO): NO